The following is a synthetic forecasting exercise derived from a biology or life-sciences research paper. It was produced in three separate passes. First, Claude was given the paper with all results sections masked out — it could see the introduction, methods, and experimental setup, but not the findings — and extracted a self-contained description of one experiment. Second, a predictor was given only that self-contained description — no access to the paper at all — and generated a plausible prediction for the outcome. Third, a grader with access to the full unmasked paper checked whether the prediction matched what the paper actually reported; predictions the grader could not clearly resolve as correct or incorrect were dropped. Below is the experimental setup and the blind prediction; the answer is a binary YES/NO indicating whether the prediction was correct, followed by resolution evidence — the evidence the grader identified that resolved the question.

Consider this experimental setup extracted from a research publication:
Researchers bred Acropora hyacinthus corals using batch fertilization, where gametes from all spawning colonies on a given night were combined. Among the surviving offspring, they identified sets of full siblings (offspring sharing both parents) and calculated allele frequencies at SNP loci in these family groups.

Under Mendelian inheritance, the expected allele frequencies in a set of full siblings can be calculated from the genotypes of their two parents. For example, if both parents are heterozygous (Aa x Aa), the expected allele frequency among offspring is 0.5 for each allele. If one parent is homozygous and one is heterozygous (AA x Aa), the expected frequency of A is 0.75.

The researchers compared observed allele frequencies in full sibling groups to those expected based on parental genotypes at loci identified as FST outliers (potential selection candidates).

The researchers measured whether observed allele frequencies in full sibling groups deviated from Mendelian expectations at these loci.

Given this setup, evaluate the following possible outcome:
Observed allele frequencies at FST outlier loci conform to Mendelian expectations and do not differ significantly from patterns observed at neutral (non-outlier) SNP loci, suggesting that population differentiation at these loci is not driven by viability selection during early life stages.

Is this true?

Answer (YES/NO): NO